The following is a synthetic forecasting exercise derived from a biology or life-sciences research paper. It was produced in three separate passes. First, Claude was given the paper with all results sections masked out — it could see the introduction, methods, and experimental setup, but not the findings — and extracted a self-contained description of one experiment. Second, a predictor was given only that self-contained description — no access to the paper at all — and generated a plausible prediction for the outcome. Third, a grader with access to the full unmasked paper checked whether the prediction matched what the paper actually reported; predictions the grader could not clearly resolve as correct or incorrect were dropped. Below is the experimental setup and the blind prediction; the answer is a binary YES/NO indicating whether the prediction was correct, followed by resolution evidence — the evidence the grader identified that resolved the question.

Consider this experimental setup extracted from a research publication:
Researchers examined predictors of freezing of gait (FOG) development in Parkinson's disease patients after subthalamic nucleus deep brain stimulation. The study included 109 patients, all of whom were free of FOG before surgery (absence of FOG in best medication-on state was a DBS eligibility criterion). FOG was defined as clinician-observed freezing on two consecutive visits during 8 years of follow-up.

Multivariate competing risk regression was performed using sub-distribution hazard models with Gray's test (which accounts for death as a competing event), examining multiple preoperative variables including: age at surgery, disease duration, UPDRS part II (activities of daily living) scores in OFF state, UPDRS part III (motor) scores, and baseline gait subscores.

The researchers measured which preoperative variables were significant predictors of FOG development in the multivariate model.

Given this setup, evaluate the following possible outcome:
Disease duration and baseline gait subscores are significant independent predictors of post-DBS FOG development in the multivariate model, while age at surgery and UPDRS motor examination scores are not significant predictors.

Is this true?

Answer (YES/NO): NO